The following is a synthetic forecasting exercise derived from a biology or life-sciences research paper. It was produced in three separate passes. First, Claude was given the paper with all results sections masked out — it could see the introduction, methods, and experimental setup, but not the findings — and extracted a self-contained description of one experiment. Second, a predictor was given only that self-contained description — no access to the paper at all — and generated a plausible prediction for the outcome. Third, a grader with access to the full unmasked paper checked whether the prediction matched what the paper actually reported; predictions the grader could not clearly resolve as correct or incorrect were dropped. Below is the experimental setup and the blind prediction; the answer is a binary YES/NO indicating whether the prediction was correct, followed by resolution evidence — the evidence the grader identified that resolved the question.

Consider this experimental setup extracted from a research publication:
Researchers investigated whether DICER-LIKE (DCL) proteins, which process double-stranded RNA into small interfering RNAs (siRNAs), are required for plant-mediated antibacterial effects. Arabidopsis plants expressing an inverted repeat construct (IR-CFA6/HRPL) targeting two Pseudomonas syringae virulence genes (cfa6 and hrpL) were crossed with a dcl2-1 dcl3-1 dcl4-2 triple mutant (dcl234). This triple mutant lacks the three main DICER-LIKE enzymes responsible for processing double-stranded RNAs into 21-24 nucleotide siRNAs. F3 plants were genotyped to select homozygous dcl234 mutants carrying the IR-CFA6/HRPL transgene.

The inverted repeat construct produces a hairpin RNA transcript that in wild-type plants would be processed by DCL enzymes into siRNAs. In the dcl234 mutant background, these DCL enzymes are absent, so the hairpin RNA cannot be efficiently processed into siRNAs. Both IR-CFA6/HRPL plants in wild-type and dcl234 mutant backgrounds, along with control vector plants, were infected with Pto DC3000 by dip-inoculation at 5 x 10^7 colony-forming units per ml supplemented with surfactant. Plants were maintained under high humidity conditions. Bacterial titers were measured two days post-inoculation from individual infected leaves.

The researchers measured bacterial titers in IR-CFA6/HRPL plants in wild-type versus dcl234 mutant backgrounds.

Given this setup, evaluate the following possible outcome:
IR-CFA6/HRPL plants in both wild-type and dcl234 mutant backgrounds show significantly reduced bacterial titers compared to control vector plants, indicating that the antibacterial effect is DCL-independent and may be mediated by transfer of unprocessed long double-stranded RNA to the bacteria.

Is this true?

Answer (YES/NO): NO